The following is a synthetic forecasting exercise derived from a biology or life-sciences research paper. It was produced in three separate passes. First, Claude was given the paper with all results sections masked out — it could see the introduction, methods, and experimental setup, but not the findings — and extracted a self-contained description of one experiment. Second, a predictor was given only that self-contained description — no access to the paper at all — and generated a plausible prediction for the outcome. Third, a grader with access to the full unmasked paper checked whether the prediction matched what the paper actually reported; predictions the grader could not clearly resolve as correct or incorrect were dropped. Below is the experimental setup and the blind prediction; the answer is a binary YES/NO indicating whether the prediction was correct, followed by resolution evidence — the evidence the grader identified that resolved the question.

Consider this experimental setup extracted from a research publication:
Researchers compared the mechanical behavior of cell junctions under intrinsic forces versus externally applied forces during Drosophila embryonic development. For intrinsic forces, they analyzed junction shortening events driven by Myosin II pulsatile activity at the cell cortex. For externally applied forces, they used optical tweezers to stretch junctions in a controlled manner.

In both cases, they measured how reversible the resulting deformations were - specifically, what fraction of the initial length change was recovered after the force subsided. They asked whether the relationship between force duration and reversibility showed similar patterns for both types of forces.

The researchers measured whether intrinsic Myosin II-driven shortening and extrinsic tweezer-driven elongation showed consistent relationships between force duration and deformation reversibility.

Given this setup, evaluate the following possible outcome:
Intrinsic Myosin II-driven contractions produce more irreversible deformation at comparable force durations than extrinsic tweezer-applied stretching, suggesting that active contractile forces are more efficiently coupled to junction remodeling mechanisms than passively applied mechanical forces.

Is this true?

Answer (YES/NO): NO